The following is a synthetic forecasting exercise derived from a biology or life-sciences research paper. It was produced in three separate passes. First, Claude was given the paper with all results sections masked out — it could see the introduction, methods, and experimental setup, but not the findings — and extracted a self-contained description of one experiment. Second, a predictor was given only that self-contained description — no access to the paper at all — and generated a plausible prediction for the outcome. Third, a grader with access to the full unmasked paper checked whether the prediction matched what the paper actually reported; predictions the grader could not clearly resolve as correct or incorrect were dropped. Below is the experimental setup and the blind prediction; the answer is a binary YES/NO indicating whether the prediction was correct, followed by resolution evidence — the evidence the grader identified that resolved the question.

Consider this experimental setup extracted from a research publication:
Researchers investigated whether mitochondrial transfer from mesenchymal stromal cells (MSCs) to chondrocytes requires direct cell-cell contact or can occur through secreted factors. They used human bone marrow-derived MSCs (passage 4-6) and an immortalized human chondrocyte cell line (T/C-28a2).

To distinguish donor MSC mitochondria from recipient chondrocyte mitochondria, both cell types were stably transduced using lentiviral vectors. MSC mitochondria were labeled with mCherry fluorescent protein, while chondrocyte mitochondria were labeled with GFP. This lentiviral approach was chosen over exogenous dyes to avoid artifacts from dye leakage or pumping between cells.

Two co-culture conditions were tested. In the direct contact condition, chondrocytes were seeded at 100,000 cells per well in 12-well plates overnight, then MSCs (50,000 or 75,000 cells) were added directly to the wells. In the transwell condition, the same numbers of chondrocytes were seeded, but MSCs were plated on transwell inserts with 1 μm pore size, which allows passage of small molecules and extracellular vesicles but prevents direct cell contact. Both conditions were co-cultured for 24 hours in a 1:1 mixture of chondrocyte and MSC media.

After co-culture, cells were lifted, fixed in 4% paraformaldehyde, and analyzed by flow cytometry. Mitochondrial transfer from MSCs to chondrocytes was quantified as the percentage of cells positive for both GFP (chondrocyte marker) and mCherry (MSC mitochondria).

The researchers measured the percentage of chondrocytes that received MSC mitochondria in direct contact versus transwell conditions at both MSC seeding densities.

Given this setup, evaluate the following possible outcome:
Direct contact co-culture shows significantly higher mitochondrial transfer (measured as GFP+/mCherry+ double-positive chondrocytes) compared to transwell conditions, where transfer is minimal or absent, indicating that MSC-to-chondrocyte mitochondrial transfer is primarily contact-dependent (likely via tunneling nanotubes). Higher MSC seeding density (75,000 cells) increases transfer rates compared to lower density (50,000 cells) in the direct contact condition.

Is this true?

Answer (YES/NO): YES